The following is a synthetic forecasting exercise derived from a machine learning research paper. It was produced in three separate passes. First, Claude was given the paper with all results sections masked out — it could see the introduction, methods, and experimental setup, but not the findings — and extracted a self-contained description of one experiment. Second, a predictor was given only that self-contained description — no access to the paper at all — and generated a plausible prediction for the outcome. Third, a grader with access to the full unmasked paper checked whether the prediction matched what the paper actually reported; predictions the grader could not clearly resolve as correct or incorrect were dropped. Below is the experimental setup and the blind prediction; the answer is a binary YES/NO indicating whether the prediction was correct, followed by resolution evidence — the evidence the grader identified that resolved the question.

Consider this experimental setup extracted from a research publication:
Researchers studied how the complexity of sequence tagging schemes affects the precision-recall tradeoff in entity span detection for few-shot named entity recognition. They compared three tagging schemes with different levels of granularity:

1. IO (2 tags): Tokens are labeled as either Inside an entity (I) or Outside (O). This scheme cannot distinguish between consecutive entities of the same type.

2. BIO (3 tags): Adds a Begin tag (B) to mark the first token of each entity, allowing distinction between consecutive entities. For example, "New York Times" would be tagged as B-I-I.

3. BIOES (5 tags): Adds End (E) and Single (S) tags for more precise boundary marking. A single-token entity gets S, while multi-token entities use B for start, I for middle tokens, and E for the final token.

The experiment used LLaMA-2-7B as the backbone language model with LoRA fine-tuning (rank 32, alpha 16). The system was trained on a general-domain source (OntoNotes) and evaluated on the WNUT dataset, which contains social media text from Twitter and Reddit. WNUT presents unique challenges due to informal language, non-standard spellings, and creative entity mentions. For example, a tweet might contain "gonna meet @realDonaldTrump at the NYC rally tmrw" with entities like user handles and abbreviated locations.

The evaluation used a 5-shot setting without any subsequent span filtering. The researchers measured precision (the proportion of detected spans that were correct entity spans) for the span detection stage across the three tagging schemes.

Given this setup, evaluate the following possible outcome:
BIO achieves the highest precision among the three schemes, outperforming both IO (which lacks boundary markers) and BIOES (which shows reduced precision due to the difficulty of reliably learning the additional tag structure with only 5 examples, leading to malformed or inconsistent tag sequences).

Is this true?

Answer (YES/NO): NO